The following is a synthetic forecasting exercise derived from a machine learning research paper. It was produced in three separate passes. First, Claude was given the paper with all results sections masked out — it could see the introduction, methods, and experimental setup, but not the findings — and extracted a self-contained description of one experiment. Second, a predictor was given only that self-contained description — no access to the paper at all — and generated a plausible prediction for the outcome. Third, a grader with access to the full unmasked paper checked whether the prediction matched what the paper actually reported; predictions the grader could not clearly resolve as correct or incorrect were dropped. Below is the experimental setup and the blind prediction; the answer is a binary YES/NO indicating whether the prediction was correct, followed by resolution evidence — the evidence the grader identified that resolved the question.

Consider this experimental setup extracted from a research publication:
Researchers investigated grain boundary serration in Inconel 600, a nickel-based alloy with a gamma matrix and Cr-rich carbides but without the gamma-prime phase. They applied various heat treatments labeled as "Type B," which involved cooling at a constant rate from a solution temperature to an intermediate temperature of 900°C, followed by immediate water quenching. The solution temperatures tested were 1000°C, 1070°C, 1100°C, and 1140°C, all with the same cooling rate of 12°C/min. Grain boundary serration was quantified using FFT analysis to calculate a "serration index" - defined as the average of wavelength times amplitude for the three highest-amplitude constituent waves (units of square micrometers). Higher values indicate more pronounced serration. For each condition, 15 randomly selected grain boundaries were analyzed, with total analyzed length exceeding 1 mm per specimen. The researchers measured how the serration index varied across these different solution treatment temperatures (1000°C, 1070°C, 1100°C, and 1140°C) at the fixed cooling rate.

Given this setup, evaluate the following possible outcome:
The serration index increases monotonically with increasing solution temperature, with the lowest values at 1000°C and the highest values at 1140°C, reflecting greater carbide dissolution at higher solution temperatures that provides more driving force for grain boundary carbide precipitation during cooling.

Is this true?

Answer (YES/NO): YES